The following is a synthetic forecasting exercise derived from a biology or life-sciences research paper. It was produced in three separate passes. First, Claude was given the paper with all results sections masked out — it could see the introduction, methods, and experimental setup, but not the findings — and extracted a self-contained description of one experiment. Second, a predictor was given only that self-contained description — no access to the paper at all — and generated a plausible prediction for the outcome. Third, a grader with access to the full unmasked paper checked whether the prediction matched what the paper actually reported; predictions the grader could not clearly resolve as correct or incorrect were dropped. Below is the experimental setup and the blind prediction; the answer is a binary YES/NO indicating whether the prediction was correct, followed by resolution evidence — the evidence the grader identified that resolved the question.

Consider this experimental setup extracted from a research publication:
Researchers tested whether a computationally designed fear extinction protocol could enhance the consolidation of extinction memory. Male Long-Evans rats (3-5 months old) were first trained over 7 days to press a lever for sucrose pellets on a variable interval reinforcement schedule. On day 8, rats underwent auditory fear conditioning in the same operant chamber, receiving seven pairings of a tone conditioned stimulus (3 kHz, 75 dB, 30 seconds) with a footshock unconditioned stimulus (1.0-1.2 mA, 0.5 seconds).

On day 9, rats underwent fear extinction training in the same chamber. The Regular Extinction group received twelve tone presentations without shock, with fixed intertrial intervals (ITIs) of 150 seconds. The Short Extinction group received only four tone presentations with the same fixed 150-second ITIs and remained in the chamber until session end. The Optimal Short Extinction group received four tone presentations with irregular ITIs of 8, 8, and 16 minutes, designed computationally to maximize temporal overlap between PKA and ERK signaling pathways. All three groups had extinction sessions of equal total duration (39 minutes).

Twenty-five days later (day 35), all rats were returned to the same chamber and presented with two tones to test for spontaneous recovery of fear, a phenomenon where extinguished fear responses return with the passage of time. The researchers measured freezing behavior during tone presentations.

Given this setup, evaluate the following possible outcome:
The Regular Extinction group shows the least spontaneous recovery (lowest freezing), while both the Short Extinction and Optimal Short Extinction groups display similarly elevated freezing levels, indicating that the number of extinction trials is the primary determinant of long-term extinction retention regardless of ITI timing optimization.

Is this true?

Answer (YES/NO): NO